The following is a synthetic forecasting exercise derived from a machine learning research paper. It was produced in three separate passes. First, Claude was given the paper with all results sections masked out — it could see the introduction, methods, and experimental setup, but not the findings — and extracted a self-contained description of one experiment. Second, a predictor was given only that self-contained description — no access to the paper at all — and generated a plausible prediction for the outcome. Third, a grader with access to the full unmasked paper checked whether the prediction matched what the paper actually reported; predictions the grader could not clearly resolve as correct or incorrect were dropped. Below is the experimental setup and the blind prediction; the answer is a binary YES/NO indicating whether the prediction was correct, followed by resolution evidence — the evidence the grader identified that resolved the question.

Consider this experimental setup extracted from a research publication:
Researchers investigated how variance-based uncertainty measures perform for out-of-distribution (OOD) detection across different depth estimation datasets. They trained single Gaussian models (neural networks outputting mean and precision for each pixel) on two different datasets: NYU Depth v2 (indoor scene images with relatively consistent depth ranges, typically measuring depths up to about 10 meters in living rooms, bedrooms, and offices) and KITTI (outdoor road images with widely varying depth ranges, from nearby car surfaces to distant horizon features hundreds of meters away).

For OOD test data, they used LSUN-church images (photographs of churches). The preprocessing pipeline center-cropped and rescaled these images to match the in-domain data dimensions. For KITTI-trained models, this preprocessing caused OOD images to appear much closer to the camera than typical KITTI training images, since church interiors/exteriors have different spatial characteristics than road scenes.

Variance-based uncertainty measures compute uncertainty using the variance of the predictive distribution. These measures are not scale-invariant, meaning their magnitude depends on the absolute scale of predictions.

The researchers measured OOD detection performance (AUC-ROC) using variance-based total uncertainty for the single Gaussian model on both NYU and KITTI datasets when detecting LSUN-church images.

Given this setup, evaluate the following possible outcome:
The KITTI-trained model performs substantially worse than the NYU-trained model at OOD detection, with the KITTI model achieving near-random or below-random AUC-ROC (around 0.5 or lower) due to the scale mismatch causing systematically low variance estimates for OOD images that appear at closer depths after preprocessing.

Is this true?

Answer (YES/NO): YES